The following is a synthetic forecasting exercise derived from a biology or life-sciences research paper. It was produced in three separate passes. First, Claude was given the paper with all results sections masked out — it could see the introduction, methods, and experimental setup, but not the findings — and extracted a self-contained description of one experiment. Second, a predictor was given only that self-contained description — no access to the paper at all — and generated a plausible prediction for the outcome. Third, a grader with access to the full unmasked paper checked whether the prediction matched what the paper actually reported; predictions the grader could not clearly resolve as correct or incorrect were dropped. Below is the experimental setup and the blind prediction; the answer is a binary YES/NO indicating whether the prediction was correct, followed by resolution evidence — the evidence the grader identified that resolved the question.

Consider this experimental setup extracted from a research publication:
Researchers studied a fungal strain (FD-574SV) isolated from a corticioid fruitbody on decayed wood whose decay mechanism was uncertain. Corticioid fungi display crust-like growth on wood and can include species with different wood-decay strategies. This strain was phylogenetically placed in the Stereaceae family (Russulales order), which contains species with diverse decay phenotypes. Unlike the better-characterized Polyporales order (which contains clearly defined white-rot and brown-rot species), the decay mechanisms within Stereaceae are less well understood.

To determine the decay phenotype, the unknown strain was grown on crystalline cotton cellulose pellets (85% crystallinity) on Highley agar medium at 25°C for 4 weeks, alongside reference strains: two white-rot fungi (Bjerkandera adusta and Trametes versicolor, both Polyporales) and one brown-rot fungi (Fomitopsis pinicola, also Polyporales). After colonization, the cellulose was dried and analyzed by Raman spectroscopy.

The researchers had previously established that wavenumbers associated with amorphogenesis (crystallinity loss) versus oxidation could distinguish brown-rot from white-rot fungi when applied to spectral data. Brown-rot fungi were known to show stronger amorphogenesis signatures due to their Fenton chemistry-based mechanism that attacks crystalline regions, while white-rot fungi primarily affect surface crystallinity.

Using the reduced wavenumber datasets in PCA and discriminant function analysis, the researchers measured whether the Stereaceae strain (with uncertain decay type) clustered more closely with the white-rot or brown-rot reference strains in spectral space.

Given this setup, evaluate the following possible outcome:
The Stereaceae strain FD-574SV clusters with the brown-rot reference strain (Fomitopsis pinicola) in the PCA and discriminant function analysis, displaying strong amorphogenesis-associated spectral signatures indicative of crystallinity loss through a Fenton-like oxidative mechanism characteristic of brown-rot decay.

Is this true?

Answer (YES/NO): NO